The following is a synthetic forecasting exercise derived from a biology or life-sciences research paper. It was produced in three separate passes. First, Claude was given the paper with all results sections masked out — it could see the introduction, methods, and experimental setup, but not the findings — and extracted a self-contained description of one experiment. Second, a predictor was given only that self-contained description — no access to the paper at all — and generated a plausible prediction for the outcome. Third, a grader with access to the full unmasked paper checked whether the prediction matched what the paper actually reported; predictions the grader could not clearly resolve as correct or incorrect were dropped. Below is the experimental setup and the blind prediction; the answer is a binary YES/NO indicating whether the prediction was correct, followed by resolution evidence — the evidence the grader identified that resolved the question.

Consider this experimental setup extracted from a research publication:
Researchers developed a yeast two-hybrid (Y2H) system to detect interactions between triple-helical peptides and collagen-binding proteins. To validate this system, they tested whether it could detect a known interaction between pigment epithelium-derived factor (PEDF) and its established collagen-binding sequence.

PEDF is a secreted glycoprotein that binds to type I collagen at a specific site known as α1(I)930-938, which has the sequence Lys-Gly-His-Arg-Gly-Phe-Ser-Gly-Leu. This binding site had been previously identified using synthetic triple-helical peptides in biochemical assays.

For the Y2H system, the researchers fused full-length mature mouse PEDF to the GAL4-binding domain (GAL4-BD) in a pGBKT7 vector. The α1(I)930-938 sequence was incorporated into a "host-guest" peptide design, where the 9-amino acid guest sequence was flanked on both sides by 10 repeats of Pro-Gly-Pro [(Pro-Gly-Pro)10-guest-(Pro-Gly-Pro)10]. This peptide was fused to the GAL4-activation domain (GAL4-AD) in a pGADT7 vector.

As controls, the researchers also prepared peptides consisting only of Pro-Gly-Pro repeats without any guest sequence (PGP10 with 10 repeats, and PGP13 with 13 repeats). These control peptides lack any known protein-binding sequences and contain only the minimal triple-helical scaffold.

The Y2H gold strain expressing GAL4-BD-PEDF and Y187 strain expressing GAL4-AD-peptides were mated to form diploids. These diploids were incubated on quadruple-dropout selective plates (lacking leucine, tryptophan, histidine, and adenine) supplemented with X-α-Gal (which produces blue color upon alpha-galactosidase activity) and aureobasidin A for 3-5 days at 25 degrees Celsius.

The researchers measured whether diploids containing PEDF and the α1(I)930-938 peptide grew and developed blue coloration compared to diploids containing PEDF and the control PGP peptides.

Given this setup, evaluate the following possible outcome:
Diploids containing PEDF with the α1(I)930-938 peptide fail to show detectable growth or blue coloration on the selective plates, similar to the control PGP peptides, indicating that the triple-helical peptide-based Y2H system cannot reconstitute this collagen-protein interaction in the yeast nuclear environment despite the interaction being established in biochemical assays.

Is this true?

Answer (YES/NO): NO